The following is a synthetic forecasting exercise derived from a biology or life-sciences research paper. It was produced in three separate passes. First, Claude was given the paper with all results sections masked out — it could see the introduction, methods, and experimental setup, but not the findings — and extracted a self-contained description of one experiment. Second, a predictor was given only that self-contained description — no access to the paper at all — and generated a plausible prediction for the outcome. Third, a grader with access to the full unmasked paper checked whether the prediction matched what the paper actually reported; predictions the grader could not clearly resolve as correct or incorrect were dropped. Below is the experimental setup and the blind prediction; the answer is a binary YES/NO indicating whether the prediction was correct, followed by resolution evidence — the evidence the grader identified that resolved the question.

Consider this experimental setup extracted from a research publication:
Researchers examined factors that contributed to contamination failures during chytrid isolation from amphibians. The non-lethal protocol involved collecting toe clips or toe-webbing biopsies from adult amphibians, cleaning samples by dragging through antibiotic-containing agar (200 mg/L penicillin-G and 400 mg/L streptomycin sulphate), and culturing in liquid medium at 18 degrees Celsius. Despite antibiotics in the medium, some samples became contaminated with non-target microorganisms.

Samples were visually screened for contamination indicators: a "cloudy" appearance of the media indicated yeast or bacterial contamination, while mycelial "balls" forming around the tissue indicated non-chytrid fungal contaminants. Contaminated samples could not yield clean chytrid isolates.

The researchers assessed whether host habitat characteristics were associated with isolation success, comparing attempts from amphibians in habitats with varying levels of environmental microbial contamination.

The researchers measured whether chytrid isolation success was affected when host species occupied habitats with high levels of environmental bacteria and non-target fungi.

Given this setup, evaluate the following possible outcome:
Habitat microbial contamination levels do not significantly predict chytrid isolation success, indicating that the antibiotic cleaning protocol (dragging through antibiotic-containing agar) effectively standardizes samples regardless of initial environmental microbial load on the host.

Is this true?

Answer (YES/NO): NO